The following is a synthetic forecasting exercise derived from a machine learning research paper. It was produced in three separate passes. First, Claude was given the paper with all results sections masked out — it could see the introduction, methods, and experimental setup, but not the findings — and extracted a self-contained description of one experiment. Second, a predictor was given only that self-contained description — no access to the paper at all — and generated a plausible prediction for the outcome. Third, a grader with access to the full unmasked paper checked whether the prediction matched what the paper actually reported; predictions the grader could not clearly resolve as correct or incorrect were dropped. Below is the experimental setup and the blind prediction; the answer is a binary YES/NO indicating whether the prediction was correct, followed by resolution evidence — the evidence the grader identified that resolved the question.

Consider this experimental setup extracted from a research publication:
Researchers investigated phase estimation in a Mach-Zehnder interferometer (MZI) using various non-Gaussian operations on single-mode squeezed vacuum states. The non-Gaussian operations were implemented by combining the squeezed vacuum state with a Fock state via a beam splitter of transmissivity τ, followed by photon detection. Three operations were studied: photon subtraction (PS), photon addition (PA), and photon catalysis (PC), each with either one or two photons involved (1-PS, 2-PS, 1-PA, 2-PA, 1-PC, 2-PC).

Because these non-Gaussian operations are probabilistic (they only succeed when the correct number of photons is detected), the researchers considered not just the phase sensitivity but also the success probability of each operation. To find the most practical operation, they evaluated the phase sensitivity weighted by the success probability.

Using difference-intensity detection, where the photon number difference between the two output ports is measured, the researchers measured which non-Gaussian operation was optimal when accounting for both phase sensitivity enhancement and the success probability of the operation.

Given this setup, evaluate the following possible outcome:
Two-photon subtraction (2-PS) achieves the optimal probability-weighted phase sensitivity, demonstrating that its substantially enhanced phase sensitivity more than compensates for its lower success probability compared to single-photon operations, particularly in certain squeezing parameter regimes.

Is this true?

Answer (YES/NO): NO